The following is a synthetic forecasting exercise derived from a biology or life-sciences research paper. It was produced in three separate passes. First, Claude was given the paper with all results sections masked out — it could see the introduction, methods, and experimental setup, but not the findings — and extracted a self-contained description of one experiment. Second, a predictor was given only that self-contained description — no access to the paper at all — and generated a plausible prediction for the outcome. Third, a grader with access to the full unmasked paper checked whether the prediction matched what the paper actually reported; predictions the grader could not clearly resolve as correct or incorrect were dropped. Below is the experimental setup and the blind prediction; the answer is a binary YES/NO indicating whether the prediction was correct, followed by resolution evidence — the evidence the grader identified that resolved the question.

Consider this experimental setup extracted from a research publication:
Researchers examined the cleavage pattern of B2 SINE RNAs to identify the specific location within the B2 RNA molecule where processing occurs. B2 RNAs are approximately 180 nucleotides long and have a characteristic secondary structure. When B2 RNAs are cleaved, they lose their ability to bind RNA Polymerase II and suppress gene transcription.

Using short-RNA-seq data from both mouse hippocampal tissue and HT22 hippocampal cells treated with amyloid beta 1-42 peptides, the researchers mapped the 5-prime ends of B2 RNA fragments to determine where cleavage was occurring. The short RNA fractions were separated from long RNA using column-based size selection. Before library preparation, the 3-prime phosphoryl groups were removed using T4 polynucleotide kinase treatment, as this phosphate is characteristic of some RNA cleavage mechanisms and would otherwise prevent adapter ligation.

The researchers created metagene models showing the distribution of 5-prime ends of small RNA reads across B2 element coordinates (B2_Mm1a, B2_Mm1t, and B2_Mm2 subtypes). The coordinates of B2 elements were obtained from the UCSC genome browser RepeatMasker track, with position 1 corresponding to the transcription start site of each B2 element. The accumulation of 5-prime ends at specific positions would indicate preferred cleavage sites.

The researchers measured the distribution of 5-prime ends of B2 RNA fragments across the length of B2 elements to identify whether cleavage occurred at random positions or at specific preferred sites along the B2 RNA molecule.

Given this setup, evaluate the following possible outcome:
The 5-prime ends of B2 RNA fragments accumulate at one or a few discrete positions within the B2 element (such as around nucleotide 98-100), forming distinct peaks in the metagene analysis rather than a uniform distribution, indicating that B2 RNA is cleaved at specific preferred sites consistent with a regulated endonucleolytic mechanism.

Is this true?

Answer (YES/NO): YES